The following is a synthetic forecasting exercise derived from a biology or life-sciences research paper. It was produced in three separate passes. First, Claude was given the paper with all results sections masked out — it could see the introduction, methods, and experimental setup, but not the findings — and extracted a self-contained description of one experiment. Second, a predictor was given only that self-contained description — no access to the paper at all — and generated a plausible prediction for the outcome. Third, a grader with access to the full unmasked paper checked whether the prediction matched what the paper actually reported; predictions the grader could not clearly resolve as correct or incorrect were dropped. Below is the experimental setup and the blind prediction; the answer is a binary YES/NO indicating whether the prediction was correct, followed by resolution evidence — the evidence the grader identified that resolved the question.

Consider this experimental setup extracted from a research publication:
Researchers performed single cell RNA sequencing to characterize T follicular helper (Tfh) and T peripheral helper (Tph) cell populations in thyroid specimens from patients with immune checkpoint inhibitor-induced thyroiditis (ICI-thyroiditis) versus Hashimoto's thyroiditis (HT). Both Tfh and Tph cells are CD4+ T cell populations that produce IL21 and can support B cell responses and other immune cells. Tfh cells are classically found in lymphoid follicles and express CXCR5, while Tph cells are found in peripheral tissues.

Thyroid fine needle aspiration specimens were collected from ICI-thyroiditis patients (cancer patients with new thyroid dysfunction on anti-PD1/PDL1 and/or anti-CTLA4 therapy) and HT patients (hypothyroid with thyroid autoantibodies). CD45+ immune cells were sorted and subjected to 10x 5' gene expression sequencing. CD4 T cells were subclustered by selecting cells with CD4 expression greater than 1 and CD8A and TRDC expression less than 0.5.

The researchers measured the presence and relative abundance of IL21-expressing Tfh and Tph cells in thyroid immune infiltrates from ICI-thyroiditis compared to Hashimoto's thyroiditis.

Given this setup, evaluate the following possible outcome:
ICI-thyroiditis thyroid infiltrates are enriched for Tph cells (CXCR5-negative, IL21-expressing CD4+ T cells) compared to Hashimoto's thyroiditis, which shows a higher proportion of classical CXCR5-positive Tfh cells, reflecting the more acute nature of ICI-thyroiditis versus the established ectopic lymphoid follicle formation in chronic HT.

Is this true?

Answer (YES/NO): NO